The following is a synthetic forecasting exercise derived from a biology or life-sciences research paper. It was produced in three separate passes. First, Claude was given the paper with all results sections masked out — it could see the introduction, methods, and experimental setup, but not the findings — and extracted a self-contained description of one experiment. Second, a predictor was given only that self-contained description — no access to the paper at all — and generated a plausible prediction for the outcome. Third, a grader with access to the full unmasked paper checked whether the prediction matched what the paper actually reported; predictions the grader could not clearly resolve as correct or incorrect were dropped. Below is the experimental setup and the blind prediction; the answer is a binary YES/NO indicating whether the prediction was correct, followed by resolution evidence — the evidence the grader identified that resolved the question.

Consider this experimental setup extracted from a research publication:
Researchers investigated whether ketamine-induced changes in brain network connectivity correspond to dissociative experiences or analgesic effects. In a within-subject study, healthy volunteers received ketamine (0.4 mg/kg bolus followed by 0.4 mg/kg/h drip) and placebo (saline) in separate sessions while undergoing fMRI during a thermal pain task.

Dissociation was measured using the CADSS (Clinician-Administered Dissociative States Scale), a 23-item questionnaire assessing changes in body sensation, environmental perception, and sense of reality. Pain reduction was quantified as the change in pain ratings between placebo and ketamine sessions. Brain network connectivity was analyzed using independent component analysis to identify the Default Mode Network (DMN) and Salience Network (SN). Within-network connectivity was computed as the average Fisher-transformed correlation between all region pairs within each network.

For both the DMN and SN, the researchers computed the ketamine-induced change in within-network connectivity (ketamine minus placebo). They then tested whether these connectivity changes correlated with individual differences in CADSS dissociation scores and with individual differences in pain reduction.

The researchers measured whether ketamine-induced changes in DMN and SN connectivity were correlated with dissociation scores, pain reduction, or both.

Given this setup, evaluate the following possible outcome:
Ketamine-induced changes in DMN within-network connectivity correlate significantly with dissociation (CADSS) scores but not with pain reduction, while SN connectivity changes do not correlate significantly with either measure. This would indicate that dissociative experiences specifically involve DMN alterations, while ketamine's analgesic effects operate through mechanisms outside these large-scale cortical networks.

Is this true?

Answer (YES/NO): YES